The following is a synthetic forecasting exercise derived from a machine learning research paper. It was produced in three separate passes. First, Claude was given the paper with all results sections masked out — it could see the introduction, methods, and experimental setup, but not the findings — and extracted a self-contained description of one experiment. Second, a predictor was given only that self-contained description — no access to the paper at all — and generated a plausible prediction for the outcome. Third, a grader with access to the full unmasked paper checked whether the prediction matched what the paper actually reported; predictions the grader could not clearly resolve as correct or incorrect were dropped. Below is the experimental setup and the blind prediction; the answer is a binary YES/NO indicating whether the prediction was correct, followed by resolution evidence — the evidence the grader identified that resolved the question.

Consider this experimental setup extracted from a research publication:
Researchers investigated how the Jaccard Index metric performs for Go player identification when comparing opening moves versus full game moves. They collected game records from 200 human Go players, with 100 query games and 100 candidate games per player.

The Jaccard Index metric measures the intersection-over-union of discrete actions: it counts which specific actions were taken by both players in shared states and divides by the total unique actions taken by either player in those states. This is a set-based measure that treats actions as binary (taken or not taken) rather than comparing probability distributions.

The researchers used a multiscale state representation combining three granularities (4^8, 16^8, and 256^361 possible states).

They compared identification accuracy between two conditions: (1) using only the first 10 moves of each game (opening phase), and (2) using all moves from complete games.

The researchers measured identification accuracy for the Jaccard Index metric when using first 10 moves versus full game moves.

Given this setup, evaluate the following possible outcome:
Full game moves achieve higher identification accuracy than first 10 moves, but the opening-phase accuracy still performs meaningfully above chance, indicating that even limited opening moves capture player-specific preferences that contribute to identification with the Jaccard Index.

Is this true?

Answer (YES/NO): NO